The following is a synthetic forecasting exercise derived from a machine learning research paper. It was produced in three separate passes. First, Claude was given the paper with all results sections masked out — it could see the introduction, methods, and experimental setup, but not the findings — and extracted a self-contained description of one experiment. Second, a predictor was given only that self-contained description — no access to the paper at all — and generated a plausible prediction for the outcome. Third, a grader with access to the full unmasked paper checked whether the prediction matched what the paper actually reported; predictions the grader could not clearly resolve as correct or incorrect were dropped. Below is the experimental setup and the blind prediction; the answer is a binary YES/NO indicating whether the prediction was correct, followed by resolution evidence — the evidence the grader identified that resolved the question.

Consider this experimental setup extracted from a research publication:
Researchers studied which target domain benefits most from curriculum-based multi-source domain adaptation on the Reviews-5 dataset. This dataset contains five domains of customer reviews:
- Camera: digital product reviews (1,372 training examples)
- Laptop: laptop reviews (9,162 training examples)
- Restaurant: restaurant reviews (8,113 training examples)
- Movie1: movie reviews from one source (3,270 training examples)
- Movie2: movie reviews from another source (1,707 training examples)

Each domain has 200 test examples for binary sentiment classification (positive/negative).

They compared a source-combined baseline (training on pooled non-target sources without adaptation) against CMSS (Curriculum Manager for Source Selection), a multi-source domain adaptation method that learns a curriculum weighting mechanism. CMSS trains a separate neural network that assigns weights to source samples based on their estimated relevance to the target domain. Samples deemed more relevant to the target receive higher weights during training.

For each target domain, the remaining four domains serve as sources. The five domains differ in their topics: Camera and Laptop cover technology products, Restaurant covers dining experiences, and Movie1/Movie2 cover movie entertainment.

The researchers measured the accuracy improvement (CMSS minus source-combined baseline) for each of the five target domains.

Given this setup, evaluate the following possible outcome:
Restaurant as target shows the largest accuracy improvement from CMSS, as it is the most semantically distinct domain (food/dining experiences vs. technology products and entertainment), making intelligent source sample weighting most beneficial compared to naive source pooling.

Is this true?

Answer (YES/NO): NO